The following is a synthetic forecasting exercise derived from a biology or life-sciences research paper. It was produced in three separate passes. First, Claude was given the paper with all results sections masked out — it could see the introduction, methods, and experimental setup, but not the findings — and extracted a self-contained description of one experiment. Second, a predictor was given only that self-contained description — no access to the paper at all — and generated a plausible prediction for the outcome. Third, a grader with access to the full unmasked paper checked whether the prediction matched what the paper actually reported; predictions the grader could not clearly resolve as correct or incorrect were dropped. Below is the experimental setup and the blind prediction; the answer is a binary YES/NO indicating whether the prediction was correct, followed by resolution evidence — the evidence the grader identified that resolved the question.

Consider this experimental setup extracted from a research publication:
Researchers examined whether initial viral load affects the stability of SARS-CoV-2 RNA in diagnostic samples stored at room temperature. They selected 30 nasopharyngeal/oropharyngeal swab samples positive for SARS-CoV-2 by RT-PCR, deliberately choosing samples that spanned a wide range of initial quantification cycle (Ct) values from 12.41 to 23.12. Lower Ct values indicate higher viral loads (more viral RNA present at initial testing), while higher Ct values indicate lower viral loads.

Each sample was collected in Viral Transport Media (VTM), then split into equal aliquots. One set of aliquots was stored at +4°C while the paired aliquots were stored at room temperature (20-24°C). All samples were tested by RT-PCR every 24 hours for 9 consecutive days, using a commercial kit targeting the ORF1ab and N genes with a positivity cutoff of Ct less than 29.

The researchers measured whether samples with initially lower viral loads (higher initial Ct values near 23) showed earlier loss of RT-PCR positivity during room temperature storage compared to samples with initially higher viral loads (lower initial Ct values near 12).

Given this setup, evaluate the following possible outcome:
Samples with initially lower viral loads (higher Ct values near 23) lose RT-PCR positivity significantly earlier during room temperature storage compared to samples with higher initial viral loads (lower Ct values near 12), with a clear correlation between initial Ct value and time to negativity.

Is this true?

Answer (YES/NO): NO